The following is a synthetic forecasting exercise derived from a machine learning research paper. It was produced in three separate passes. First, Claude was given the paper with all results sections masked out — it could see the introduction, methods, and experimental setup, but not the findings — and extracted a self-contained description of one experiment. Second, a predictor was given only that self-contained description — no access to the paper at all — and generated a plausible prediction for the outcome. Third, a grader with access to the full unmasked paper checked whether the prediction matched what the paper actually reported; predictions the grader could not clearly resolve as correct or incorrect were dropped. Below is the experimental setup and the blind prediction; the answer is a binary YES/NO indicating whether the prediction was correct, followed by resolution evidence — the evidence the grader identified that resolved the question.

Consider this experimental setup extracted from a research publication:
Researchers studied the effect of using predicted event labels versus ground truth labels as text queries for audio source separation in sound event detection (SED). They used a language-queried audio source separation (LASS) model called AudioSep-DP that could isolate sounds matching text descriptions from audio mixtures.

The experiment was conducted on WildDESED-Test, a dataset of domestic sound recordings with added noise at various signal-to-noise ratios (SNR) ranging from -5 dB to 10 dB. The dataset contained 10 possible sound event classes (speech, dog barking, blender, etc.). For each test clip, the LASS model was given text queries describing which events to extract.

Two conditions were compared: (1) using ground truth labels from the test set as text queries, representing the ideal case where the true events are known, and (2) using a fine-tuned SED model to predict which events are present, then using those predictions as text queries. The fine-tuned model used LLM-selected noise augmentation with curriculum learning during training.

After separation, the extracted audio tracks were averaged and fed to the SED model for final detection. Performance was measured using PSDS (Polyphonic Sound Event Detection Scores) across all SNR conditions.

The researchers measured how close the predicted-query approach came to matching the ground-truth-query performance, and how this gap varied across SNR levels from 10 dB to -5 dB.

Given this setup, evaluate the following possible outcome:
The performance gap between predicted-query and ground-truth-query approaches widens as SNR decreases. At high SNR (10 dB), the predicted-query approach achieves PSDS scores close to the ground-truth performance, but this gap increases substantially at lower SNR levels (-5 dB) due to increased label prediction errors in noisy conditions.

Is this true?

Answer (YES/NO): NO